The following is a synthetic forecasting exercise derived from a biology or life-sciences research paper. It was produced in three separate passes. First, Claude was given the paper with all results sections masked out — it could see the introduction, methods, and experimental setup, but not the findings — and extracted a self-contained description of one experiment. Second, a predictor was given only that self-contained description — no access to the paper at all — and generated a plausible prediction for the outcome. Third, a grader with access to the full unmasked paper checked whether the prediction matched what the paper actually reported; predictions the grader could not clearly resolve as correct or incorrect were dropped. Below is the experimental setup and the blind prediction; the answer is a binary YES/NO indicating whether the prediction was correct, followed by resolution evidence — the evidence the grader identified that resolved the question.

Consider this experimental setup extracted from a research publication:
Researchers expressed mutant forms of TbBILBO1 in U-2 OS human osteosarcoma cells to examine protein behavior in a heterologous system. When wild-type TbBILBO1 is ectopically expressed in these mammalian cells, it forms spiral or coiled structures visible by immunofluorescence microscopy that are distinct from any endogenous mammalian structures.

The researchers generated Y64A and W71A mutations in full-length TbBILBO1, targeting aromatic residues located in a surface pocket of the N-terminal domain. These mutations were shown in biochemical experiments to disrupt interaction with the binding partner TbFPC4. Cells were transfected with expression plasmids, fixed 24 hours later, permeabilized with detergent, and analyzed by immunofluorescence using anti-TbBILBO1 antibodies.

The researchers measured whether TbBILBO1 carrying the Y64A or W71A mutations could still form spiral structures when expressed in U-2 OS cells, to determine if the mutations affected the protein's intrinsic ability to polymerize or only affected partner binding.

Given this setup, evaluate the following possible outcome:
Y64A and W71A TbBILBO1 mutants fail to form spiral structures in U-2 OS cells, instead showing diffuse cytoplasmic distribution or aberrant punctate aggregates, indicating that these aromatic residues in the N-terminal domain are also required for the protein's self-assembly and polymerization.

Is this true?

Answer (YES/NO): NO